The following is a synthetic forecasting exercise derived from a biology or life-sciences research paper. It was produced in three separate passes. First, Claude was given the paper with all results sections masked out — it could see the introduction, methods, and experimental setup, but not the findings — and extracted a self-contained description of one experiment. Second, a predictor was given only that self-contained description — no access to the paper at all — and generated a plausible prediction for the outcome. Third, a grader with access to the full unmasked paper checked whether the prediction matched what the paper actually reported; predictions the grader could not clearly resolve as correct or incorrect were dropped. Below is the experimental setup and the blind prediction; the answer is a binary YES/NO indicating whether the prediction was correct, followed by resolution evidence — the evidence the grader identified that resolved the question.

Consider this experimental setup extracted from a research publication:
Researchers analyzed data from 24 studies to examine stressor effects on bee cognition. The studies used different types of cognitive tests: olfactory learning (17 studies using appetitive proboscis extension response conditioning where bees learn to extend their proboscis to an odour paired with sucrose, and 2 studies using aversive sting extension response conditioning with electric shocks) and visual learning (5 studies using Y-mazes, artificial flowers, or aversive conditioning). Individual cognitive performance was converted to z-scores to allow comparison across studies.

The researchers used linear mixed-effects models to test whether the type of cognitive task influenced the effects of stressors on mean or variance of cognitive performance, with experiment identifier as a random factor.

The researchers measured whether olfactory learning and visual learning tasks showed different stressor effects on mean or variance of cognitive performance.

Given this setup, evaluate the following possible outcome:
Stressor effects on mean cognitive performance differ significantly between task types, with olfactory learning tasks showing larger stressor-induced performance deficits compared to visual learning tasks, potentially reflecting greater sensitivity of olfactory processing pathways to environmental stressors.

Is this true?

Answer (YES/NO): NO